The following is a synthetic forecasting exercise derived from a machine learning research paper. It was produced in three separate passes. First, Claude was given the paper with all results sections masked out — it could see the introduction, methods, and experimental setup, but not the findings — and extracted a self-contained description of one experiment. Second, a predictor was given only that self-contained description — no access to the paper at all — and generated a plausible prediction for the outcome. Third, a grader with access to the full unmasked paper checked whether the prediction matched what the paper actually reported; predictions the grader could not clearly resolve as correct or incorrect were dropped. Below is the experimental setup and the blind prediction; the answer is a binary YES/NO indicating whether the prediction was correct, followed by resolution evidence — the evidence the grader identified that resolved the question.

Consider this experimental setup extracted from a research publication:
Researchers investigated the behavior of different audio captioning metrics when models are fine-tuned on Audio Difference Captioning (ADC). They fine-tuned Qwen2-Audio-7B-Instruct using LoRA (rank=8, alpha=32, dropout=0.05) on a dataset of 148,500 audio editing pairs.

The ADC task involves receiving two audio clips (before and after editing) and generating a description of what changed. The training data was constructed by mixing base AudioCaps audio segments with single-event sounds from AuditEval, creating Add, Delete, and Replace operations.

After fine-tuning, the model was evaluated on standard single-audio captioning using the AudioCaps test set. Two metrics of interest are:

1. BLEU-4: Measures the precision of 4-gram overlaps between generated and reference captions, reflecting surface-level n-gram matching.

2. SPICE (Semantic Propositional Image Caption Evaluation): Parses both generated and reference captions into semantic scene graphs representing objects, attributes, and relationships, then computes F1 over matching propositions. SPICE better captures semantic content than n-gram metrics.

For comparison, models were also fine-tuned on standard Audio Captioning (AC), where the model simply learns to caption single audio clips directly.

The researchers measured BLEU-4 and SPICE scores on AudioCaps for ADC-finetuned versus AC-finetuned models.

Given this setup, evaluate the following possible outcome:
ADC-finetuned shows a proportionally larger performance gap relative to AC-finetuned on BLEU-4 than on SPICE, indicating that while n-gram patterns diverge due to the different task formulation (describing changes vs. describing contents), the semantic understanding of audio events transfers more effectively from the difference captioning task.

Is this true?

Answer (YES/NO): NO